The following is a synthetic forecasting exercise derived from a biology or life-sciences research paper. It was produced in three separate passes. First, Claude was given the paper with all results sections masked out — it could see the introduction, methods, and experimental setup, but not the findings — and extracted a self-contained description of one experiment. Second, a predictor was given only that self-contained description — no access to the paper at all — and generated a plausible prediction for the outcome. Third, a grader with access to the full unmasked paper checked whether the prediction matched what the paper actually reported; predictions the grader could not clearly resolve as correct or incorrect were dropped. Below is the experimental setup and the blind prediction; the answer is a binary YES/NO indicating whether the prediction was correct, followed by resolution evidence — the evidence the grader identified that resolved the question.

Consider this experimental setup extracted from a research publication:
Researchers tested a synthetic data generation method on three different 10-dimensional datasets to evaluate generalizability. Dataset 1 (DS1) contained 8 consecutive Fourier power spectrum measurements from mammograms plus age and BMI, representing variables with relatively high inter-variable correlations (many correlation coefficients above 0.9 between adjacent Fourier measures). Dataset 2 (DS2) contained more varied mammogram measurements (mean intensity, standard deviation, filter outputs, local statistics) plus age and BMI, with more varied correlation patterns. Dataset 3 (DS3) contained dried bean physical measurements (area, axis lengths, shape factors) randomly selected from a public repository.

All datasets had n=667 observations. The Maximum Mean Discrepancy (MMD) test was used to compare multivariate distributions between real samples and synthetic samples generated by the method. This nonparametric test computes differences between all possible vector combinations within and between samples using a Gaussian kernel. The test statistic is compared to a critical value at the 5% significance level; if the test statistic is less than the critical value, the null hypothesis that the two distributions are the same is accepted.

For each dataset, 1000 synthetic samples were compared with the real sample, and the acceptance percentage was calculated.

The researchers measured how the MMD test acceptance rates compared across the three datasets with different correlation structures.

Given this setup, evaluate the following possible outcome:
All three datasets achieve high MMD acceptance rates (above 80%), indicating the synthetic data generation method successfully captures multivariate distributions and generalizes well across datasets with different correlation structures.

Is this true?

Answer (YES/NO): YES